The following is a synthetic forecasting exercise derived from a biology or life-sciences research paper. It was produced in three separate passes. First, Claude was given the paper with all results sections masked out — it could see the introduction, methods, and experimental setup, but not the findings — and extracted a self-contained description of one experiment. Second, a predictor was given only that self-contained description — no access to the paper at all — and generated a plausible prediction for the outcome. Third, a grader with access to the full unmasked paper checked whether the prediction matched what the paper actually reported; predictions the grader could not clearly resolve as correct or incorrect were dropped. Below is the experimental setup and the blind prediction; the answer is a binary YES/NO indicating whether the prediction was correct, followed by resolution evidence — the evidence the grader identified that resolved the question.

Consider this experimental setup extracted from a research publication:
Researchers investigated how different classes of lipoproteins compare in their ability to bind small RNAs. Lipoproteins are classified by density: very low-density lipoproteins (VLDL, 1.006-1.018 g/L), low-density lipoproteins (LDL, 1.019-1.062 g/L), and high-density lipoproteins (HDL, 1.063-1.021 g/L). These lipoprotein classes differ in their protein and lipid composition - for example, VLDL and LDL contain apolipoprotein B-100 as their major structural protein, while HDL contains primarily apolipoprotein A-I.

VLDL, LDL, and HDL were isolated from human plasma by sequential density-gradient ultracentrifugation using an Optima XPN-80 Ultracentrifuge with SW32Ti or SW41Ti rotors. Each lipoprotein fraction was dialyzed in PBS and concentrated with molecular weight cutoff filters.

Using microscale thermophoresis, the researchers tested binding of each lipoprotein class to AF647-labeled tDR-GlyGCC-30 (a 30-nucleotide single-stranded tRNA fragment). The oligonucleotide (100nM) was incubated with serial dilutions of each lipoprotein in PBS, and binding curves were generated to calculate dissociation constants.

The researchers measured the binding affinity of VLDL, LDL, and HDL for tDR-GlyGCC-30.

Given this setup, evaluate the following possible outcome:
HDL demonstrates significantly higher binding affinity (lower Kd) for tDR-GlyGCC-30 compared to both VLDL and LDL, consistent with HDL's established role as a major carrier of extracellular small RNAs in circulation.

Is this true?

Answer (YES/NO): NO